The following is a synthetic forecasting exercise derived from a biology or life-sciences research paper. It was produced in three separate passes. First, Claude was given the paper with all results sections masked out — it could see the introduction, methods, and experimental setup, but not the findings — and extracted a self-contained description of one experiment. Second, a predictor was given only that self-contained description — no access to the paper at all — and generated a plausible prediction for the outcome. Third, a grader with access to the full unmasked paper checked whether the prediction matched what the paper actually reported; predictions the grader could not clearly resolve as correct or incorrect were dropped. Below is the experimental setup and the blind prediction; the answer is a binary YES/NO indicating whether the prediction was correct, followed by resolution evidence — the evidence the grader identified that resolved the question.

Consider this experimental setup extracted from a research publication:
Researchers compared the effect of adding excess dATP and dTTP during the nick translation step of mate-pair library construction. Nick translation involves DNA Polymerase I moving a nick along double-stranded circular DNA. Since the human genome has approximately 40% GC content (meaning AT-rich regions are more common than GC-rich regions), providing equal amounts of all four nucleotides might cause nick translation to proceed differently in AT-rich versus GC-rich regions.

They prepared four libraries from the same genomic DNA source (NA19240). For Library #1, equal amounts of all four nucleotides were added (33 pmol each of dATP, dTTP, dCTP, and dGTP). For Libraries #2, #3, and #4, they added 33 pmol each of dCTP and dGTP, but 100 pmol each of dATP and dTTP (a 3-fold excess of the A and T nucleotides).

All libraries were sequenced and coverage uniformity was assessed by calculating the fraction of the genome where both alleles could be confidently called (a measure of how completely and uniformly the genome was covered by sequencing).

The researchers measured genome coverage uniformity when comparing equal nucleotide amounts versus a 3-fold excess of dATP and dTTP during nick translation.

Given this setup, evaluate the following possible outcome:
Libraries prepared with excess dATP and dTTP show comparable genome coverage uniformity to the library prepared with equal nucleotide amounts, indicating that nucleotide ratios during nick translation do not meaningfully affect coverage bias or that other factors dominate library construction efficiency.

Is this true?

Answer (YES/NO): NO